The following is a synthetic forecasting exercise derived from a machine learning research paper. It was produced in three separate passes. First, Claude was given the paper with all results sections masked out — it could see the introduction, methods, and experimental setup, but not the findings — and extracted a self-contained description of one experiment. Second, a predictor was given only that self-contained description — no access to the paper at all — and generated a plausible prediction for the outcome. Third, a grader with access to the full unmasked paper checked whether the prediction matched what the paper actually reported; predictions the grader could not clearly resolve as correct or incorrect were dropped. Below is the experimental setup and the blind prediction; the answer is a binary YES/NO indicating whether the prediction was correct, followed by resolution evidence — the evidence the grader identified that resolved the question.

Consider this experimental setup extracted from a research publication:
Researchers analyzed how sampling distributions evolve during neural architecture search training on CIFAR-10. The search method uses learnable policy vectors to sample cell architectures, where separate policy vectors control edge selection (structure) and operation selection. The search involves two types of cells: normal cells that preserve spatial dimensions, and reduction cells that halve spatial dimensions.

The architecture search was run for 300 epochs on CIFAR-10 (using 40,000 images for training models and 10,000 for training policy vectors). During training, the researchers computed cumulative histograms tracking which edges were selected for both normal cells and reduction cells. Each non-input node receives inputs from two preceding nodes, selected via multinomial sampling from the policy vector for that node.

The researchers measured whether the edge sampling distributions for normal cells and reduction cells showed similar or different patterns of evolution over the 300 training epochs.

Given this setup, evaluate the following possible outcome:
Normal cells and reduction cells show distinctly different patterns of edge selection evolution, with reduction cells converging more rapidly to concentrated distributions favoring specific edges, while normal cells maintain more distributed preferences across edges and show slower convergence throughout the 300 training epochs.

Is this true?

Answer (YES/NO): NO